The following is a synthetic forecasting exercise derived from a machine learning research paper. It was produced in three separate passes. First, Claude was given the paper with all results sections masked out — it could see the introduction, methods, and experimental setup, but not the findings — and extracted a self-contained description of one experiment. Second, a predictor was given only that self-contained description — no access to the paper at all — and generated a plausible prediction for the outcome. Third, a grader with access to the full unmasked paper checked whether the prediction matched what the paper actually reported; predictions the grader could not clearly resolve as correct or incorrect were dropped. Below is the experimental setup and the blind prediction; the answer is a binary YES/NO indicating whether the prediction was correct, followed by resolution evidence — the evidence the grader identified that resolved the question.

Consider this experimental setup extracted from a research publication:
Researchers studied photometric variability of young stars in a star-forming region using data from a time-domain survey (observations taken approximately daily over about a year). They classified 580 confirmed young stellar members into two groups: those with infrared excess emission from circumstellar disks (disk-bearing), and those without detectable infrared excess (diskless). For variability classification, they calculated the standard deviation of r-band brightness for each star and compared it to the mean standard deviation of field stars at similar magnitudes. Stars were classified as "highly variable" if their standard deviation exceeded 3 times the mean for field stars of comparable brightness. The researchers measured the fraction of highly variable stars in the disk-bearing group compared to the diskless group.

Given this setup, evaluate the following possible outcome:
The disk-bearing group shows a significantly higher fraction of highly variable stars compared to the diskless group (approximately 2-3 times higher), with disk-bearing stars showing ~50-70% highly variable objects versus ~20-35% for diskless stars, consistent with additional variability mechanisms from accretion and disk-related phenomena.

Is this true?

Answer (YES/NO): YES